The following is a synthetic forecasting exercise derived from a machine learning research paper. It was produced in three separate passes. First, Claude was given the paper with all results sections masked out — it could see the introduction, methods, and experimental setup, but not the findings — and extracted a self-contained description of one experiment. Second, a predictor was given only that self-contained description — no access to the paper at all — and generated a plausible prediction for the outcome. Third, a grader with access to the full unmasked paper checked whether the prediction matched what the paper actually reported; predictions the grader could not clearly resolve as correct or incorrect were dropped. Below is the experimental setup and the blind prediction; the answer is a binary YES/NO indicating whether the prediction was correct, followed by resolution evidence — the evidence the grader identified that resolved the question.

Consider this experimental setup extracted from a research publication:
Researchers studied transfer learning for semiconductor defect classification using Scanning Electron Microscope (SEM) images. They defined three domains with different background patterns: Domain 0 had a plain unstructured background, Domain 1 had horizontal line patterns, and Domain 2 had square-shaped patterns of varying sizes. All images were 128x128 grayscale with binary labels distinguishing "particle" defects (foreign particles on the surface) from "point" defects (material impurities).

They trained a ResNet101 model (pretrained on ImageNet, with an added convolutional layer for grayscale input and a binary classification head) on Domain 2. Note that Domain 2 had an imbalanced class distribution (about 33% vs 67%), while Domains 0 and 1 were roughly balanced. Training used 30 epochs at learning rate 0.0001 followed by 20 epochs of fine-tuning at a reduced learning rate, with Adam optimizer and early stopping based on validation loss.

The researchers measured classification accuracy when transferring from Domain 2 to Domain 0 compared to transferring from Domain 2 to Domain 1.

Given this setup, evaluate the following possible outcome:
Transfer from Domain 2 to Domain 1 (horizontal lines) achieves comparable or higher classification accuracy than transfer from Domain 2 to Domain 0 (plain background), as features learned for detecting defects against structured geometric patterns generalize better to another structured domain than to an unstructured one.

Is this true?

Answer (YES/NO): NO